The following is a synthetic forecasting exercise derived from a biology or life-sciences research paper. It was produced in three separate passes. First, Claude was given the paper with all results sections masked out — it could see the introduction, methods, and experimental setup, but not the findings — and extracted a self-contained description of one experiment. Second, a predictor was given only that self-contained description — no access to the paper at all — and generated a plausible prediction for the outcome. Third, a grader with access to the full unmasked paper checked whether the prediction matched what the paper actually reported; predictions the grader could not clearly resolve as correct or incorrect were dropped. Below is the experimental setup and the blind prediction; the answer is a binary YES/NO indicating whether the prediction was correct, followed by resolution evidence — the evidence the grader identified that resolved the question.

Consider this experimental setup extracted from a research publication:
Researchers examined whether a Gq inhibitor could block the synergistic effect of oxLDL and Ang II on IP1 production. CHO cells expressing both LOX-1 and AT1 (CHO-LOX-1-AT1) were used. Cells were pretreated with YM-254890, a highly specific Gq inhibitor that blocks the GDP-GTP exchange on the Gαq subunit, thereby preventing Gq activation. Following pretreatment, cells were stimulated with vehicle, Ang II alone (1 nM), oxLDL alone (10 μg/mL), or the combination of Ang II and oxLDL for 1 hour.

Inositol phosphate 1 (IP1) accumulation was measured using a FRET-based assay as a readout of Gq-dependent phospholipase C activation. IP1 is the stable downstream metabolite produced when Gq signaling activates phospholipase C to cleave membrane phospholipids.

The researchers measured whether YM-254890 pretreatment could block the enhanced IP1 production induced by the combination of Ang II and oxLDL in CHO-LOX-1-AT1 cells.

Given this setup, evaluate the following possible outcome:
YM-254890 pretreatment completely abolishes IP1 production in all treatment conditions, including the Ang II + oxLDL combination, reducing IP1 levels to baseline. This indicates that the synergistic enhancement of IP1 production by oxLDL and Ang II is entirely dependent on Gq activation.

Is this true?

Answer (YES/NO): YES